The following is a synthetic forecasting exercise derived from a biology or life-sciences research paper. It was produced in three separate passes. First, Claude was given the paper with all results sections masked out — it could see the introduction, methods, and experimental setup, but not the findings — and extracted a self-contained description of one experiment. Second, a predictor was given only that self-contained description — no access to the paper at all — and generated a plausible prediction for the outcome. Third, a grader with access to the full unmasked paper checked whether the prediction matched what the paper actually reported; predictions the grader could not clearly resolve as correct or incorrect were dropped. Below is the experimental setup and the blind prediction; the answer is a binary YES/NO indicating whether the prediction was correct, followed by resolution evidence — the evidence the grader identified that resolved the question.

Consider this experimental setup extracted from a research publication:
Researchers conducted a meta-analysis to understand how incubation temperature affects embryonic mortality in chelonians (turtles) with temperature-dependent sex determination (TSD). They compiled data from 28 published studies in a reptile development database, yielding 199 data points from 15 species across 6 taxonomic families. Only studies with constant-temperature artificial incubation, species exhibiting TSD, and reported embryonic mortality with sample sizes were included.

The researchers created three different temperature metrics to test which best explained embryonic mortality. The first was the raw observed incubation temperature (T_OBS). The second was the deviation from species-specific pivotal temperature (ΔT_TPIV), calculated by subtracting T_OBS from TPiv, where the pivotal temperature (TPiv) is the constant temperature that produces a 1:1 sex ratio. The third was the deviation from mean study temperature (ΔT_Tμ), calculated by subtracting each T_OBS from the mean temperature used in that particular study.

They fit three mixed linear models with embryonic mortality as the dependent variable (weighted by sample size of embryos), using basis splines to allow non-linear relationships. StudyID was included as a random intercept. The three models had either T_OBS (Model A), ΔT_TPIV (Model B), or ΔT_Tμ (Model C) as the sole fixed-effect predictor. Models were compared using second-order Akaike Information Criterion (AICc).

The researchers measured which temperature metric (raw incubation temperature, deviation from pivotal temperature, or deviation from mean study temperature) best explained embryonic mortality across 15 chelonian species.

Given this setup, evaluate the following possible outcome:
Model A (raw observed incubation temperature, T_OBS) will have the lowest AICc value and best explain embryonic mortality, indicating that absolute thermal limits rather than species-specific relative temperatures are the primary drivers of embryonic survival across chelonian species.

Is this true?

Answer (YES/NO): NO